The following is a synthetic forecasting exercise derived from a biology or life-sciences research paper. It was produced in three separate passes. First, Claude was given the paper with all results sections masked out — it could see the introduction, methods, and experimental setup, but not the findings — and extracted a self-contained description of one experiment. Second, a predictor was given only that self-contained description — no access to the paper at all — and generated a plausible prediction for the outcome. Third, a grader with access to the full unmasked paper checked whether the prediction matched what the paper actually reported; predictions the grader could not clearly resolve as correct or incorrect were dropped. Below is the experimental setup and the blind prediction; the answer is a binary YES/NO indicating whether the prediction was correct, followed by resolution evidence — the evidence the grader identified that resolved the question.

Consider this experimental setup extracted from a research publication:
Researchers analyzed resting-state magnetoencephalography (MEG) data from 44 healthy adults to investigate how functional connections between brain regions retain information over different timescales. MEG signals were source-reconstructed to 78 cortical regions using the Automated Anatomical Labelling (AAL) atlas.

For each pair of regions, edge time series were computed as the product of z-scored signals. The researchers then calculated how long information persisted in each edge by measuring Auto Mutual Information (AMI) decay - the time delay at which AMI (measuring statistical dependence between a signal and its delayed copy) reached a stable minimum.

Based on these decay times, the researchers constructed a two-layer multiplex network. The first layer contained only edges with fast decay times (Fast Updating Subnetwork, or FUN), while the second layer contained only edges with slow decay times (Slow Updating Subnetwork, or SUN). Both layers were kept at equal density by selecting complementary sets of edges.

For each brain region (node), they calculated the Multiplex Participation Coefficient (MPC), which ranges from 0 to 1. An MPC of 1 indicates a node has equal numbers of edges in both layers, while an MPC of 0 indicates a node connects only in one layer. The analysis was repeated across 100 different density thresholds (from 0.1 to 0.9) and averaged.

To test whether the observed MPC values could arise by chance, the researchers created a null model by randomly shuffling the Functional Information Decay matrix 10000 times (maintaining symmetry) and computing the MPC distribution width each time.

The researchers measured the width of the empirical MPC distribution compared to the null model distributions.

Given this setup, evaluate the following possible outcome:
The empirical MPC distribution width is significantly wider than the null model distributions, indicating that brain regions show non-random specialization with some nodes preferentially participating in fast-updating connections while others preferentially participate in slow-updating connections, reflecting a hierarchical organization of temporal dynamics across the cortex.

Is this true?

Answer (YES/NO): YES